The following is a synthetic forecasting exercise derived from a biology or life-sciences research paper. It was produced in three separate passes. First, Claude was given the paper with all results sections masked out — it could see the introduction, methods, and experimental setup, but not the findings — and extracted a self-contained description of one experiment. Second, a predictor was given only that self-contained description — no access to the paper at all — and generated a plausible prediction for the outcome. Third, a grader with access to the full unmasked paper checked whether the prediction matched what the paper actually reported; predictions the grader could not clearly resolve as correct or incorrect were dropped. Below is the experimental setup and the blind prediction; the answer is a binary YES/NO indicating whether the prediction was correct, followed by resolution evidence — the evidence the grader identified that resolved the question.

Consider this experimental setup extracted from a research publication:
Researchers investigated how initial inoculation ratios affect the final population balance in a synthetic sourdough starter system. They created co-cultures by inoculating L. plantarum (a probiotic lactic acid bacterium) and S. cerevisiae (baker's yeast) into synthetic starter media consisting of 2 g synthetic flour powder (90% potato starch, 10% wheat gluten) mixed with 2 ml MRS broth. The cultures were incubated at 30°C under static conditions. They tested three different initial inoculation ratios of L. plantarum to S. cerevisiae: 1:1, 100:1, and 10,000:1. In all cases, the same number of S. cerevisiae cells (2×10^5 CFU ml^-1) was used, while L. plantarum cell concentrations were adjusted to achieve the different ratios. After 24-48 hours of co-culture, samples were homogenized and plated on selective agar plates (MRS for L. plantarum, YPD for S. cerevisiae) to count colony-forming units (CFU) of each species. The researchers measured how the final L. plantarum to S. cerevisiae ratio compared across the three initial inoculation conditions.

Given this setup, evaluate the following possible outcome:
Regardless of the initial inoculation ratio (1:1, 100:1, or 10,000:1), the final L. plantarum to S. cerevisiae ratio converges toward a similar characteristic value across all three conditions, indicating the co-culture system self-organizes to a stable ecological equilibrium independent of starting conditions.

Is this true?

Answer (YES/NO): NO